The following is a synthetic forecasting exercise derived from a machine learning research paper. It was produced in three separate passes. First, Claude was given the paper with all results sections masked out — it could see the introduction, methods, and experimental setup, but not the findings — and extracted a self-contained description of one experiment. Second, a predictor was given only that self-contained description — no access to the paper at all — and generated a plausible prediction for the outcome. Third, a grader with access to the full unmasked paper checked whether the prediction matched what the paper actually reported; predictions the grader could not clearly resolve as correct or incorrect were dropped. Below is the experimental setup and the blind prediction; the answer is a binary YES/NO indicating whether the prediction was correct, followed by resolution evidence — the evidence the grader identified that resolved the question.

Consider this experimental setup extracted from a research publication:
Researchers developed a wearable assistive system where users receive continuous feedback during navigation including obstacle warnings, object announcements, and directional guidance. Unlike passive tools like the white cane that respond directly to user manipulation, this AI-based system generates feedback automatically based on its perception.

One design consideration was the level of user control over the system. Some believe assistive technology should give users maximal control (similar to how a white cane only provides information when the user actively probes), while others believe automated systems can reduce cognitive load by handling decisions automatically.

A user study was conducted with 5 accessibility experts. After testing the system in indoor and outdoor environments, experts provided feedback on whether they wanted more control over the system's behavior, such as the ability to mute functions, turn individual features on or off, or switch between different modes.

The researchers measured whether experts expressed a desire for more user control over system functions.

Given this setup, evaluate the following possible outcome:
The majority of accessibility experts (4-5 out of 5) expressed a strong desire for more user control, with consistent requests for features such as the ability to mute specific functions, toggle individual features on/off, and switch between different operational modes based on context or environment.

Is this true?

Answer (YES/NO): NO